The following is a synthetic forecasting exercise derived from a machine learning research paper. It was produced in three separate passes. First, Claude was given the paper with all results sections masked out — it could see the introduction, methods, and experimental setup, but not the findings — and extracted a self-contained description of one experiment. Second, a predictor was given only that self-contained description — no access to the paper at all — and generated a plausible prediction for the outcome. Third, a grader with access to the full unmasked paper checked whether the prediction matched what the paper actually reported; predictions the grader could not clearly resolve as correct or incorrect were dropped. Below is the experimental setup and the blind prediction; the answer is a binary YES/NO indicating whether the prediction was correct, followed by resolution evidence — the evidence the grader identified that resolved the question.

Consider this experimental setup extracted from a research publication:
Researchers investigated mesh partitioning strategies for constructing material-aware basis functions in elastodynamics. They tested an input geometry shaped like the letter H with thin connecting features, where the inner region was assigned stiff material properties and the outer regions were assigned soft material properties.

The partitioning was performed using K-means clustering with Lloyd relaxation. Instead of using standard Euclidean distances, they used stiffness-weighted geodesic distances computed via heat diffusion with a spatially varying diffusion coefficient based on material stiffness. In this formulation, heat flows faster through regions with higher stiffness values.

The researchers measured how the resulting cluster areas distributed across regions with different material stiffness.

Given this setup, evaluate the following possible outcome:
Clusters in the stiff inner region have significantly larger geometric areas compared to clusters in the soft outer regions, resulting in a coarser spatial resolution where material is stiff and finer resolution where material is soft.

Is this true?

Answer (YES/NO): YES